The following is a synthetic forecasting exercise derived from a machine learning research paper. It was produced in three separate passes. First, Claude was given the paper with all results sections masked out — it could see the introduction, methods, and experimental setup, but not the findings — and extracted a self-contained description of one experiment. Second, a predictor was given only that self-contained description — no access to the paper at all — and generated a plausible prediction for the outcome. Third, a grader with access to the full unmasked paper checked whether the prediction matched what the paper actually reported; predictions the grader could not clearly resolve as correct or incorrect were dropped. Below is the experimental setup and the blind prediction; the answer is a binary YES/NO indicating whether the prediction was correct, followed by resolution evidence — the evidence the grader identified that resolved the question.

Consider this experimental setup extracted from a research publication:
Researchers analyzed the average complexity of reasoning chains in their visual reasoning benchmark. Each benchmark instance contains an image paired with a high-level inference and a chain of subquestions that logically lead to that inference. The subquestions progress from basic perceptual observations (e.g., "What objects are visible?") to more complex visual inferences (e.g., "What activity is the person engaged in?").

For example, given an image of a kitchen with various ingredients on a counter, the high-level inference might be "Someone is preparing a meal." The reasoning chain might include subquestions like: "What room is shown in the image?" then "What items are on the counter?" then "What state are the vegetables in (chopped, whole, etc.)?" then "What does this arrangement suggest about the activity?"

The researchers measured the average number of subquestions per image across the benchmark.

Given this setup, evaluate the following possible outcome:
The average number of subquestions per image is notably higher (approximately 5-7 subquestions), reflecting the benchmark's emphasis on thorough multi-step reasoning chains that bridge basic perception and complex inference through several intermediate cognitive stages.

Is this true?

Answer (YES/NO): NO